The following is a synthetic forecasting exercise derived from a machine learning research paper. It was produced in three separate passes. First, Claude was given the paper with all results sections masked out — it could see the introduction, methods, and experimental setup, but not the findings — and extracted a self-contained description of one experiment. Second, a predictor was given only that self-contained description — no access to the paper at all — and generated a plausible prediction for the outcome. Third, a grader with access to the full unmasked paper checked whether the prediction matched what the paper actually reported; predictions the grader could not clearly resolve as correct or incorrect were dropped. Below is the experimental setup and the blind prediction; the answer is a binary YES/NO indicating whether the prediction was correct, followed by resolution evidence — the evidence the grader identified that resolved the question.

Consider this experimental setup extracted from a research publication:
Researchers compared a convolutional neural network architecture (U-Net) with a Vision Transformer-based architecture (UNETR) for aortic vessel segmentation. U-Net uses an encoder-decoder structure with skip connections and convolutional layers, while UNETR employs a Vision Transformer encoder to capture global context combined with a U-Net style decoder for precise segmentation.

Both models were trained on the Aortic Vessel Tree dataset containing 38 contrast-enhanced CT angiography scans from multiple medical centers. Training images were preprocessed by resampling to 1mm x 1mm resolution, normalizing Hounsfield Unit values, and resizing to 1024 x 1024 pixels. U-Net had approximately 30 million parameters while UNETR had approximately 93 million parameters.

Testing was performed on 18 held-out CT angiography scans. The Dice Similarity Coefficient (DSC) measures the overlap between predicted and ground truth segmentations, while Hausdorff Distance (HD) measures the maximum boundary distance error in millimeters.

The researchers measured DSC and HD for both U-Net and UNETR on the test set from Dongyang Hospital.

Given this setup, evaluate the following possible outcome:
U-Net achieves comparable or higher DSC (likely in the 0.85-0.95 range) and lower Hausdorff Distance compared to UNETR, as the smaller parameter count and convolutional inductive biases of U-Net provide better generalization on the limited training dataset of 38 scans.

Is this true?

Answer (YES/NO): NO